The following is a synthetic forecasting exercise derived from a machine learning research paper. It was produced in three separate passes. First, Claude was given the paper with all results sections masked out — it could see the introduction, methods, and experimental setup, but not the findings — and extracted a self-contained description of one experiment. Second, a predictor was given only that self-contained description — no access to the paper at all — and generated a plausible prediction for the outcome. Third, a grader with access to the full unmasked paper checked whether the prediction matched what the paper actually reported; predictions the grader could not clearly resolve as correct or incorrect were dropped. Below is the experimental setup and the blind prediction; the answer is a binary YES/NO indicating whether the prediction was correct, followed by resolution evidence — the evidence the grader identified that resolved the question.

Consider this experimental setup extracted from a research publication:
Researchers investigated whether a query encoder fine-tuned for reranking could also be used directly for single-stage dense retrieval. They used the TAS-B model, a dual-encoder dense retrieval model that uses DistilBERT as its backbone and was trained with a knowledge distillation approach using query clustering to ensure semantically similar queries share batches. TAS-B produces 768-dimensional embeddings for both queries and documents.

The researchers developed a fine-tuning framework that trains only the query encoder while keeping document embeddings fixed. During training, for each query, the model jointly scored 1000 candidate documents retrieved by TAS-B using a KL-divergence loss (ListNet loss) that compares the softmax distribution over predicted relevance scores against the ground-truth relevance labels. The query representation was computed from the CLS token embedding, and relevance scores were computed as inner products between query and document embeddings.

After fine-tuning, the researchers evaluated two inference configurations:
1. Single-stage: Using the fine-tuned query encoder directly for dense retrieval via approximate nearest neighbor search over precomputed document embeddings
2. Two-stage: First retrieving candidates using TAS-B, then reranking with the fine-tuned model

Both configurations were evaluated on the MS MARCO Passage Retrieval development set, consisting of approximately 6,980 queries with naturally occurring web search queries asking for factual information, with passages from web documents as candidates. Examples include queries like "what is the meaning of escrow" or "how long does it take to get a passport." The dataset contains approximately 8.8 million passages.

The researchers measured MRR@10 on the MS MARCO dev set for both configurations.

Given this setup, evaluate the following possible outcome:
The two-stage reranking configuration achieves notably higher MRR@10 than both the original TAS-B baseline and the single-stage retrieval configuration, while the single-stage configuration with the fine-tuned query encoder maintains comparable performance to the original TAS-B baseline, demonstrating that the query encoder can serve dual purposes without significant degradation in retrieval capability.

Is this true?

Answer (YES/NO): NO